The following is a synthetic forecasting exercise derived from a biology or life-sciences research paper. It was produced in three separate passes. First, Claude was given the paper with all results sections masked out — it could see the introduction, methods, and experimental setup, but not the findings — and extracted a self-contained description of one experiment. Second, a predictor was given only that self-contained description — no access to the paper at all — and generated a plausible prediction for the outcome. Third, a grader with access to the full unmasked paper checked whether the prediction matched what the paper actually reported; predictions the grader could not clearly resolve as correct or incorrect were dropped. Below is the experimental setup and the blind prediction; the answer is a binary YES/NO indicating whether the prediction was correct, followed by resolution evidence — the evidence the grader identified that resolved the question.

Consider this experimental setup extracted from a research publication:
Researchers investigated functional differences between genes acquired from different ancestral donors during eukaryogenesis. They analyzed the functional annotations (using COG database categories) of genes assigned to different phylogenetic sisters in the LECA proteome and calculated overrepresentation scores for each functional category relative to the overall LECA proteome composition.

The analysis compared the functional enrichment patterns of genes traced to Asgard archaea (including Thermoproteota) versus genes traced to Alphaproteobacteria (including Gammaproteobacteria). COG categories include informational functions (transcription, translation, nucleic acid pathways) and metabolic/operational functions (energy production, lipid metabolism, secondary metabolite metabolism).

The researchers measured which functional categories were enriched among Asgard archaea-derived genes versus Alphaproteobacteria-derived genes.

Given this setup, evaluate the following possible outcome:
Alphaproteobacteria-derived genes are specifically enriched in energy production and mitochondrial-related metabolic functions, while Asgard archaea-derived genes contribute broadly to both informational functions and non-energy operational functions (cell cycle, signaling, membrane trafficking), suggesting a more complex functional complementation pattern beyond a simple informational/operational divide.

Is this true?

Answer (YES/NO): NO